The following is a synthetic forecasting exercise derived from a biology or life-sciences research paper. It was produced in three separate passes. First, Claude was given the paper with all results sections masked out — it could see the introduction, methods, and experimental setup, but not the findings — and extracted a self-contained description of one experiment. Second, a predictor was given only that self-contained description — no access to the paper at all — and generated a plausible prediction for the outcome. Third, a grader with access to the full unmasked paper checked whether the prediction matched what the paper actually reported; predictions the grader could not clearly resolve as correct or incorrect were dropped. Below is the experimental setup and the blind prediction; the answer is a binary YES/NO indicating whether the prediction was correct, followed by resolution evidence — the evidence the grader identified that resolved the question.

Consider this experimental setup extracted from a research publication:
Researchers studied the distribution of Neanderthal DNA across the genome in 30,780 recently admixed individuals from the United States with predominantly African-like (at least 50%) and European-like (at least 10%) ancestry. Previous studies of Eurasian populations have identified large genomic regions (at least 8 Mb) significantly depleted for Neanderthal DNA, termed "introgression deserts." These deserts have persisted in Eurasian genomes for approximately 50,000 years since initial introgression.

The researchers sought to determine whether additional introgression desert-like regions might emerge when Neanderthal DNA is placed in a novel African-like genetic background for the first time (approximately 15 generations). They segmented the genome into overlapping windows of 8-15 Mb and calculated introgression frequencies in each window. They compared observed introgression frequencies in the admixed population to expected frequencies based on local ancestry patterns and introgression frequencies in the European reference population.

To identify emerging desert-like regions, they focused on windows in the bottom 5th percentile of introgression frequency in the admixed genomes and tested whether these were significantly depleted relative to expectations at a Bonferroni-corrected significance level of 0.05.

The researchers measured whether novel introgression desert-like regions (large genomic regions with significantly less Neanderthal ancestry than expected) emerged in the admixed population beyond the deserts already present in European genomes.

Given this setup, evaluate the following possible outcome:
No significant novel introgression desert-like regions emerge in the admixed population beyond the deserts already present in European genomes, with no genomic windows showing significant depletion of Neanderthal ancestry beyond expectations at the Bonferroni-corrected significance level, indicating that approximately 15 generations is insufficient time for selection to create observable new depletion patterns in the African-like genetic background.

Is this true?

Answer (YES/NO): NO